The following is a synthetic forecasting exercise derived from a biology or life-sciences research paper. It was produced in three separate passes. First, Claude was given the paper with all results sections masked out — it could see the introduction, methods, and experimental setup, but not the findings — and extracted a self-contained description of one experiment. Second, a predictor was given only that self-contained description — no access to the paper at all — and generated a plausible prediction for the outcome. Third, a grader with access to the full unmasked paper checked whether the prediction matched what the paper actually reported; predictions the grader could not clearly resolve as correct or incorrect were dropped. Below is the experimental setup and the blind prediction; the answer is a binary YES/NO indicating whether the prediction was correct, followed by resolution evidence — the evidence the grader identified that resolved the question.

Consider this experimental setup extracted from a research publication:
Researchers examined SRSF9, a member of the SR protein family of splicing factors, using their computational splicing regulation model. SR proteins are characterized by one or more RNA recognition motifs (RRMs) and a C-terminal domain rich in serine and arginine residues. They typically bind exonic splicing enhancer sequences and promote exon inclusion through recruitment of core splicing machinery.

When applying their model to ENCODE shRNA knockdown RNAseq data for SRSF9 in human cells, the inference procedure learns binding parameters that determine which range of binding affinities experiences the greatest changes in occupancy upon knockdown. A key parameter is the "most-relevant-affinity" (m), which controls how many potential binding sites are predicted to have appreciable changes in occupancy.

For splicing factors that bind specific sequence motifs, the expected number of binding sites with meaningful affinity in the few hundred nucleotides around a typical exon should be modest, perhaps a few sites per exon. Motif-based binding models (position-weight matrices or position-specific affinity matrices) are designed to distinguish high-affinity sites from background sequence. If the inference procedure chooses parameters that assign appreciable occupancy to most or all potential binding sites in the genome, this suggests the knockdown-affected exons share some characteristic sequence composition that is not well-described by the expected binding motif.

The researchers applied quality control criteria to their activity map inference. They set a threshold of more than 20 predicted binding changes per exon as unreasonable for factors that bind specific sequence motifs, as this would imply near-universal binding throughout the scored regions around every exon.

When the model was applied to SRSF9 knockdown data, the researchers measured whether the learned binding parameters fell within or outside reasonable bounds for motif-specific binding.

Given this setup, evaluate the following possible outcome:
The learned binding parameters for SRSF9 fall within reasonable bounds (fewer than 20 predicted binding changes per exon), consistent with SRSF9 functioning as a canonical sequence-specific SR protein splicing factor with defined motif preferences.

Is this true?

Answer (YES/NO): NO